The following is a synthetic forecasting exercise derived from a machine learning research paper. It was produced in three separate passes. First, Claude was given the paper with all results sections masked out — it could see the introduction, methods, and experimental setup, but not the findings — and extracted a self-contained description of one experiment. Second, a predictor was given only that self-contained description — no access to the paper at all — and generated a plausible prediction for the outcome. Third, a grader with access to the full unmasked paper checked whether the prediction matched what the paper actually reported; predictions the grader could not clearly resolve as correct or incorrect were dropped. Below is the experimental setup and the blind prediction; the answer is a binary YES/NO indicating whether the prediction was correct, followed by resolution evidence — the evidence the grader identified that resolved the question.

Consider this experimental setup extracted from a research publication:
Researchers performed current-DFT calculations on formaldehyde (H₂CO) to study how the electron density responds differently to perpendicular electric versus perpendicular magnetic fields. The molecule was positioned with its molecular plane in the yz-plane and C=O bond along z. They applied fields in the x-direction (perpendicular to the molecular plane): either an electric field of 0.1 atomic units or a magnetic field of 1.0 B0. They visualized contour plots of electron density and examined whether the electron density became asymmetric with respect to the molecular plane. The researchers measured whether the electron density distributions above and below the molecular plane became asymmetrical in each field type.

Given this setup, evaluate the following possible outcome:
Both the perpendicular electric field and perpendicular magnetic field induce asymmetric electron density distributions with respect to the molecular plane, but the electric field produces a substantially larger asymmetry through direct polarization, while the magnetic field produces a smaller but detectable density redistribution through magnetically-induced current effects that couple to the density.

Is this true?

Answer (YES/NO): NO